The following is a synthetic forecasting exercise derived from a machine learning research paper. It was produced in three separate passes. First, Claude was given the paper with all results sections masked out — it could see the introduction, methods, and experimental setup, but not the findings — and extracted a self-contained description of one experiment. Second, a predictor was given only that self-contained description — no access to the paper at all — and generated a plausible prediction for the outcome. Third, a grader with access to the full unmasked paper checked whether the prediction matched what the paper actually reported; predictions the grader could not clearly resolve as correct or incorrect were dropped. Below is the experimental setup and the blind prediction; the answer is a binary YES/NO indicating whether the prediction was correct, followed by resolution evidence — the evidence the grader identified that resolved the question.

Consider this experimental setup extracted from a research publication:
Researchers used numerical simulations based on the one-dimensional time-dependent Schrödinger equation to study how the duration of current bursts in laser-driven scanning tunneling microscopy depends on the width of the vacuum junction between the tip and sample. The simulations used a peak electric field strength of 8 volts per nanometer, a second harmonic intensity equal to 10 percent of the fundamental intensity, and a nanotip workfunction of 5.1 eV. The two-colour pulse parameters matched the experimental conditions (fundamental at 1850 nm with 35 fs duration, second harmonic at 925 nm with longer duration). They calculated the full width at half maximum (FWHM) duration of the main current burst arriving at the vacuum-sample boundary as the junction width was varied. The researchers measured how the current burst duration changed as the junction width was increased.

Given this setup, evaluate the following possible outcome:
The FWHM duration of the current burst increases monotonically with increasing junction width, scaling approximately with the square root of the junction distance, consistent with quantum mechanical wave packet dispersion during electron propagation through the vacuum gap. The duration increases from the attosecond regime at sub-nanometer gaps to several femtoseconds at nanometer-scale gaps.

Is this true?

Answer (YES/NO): NO